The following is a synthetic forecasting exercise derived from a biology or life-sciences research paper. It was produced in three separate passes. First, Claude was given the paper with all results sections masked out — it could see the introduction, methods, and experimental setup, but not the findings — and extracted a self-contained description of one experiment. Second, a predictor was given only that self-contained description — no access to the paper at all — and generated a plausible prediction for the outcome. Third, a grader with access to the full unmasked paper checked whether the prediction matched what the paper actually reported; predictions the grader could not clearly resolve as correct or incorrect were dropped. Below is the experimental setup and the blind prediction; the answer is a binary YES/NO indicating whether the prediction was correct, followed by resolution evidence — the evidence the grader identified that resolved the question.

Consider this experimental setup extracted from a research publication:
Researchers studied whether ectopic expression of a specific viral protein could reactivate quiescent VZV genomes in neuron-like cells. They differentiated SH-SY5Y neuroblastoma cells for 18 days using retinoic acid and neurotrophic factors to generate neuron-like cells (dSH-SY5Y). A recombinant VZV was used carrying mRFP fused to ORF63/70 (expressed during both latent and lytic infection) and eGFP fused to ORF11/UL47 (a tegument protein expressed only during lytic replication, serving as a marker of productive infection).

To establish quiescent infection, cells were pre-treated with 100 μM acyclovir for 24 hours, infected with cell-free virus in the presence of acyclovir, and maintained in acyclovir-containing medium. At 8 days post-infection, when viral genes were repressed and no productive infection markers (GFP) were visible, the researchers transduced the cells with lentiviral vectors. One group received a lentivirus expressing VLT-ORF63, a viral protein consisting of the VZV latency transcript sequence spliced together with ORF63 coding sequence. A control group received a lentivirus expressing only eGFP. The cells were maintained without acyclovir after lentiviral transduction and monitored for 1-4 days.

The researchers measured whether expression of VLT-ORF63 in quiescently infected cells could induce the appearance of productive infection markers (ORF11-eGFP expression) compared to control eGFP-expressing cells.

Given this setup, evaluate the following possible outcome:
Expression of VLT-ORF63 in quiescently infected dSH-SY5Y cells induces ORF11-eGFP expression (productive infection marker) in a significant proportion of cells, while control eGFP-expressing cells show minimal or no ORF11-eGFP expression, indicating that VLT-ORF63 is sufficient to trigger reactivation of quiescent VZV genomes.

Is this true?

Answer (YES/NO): YES